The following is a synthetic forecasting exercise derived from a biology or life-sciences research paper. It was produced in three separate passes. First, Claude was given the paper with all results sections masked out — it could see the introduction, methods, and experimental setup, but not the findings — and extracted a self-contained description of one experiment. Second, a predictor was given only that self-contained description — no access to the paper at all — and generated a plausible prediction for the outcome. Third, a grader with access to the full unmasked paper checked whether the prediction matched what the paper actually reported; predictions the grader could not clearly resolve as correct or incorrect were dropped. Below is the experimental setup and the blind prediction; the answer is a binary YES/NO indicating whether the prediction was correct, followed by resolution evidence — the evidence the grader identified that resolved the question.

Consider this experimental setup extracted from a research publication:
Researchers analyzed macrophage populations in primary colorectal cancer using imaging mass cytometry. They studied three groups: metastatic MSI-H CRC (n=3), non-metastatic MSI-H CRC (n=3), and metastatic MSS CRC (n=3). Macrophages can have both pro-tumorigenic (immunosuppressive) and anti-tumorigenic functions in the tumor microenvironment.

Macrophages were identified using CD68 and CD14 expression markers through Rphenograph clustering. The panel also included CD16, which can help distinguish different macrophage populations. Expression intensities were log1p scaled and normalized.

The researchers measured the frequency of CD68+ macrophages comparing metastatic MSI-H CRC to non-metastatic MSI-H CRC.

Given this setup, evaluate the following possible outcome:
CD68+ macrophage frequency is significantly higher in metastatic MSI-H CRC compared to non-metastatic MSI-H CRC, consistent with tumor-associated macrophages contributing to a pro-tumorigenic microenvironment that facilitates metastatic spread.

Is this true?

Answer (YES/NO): NO